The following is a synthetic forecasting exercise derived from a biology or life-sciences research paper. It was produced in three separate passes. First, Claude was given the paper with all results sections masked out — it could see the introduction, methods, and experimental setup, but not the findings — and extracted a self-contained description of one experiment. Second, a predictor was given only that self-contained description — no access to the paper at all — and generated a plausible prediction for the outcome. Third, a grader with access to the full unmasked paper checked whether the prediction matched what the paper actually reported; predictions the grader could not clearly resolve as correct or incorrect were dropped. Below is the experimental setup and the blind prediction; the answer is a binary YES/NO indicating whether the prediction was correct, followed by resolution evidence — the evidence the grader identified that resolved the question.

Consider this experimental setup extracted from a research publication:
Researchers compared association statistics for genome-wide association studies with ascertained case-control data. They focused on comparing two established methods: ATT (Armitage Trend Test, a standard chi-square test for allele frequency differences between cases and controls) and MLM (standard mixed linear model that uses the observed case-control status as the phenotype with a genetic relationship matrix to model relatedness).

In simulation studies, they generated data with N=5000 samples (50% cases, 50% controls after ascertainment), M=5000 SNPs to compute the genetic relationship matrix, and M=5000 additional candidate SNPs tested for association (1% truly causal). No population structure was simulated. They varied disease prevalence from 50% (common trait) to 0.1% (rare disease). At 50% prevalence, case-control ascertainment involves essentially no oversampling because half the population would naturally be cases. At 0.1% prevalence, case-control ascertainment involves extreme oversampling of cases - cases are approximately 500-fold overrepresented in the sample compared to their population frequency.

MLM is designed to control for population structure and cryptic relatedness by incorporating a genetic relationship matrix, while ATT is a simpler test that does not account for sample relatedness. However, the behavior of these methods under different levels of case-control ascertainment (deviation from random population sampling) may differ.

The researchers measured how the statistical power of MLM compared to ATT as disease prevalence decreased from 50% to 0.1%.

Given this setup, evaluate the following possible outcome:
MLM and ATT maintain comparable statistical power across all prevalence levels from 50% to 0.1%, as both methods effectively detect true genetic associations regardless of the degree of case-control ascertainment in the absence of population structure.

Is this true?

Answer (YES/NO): NO